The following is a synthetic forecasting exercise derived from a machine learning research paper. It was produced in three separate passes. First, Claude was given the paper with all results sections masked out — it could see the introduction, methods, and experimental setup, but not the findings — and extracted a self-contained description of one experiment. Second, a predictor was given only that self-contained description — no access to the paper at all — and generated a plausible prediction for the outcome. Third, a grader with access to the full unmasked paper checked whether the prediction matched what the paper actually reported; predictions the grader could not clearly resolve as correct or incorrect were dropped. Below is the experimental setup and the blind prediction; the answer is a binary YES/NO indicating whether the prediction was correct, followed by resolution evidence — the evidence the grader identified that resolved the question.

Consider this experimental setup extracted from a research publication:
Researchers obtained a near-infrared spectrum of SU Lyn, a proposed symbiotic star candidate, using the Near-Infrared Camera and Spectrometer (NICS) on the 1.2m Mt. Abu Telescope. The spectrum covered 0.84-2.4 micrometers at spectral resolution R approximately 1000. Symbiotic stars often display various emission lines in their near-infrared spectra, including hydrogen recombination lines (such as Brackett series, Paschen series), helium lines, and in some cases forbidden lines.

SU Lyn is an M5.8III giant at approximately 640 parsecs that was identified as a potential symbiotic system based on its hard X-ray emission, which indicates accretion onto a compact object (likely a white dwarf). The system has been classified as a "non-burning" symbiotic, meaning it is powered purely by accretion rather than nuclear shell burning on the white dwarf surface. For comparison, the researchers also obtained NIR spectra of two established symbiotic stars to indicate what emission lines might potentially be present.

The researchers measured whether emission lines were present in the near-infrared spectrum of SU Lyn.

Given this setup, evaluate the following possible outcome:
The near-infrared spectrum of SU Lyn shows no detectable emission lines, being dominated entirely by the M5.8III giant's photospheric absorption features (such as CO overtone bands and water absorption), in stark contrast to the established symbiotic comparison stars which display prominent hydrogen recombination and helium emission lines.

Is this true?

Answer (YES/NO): YES